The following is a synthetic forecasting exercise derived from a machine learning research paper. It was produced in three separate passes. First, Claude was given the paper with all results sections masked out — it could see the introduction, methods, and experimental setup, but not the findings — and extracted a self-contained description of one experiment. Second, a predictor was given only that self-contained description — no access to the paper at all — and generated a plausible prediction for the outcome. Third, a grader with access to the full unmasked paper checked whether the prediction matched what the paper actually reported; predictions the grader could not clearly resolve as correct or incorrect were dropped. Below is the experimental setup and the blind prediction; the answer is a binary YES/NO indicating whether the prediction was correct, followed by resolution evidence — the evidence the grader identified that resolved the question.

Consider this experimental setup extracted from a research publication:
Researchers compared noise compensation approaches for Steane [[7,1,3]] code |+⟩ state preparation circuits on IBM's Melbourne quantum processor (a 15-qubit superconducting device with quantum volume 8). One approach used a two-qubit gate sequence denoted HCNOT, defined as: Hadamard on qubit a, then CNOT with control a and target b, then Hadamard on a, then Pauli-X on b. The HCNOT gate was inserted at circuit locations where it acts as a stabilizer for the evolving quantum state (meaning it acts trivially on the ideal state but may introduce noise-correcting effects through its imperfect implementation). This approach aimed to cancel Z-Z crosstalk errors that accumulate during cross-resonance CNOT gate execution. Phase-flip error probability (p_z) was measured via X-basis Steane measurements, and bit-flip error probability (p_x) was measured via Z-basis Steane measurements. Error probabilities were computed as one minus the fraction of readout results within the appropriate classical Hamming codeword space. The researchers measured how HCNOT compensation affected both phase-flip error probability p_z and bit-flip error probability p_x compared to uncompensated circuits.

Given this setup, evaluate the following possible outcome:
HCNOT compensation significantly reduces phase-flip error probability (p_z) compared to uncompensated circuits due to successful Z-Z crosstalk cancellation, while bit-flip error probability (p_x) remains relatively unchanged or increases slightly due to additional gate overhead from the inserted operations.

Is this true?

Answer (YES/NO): YES